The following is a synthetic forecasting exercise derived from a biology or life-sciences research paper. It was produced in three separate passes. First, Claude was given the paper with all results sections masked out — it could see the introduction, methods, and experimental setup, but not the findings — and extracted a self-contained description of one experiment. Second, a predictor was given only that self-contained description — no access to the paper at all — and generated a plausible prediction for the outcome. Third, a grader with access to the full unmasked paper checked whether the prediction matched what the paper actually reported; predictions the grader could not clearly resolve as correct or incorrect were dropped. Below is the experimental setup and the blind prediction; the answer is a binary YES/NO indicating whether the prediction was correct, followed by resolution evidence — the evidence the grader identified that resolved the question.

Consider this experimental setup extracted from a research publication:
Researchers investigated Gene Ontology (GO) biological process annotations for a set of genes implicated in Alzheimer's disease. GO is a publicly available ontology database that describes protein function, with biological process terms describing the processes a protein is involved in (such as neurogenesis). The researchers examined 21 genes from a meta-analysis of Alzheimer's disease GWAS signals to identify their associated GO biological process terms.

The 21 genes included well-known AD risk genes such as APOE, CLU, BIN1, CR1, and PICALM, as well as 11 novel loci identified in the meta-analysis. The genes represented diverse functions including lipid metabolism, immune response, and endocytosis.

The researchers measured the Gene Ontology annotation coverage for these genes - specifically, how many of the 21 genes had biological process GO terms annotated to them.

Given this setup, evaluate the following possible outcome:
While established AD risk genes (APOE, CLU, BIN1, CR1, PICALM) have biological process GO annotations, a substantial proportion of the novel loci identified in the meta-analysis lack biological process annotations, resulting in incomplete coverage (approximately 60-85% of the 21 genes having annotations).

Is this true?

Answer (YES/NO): NO